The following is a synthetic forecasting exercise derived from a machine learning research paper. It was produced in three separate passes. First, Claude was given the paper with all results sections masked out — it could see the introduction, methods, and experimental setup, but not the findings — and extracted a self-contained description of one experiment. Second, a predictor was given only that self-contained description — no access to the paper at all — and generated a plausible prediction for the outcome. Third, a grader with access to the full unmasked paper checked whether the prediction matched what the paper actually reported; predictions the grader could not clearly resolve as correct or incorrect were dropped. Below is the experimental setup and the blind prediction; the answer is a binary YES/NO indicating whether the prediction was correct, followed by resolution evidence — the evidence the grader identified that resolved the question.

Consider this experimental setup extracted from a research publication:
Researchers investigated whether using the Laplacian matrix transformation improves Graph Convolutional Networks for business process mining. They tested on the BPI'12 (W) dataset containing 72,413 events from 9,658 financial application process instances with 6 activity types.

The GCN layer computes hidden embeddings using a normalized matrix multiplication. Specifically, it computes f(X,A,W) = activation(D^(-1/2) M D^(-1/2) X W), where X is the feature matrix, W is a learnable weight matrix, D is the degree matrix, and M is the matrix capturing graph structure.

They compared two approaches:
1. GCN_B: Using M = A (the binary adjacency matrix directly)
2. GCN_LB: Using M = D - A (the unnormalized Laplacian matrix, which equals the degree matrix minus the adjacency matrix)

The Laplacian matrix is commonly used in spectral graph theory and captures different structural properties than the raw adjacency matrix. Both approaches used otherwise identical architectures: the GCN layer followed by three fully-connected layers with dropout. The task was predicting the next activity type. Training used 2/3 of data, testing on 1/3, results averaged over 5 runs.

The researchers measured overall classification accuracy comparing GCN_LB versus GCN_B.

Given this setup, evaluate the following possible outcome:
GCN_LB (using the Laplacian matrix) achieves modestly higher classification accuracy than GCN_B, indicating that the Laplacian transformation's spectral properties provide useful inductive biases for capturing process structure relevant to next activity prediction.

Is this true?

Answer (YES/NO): YES